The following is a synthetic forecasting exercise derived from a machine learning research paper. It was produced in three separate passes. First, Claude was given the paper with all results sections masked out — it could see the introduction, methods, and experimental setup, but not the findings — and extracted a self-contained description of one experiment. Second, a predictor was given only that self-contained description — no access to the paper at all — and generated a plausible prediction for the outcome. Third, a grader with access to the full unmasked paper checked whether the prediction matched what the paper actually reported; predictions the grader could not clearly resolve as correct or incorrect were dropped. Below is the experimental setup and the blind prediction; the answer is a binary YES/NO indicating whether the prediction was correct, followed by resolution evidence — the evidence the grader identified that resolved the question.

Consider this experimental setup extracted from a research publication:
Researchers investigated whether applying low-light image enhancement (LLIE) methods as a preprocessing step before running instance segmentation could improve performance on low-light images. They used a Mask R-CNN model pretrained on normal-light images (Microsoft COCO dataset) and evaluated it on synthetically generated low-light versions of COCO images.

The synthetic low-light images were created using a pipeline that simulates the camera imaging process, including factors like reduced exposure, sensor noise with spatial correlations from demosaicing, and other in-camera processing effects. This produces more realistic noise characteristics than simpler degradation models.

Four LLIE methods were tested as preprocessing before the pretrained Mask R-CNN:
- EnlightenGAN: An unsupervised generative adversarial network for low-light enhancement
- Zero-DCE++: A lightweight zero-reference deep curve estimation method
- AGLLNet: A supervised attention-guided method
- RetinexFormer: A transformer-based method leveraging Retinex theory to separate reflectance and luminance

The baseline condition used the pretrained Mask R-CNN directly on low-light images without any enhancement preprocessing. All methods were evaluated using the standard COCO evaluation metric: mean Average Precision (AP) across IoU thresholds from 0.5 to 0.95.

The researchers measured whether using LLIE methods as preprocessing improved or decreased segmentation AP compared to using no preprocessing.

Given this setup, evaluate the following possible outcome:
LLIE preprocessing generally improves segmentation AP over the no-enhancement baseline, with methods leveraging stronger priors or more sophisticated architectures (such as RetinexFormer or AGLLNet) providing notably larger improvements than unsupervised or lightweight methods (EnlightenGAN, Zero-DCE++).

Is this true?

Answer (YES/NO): NO